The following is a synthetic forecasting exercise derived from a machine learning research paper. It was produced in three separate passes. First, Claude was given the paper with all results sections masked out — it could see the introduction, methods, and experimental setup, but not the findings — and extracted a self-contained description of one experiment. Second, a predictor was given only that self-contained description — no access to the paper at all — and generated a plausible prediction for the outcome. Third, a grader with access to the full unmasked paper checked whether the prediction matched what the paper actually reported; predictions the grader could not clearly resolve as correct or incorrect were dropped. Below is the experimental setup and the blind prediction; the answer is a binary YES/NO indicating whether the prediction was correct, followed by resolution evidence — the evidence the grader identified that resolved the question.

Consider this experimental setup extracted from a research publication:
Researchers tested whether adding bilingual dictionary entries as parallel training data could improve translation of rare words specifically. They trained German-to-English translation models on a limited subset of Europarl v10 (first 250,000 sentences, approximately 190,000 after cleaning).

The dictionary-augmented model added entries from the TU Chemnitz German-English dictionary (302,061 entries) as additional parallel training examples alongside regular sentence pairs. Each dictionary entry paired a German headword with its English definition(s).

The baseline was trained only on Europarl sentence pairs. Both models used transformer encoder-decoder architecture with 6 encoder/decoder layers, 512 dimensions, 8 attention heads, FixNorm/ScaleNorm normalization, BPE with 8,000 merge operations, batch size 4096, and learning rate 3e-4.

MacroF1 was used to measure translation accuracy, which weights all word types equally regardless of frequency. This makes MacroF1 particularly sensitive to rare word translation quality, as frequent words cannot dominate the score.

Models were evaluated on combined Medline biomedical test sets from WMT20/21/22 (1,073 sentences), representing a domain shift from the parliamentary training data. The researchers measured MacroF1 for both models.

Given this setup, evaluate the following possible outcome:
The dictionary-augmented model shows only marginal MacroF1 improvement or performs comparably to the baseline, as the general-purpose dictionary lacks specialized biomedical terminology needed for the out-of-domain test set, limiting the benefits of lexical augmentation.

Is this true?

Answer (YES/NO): YES